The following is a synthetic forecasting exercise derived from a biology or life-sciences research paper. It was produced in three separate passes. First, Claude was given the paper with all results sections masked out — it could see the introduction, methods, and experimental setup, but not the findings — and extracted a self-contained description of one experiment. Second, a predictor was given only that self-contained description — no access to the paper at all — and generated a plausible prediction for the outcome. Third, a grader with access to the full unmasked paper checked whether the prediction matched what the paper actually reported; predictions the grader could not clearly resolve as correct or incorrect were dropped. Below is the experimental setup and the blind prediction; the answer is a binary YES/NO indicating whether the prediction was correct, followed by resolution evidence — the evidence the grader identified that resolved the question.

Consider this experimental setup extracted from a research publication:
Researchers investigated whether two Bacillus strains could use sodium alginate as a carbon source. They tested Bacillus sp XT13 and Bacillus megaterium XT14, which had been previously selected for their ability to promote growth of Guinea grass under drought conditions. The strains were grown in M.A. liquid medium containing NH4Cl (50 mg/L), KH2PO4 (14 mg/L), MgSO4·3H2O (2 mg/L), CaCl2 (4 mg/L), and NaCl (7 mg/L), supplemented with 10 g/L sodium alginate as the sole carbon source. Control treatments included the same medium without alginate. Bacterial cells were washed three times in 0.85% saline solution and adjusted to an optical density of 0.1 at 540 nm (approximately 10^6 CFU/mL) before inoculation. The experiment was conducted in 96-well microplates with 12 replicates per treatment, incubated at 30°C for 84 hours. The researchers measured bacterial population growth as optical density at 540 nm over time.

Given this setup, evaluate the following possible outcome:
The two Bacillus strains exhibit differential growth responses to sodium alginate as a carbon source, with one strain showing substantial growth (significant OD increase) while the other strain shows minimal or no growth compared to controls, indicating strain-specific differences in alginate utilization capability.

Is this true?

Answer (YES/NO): YES